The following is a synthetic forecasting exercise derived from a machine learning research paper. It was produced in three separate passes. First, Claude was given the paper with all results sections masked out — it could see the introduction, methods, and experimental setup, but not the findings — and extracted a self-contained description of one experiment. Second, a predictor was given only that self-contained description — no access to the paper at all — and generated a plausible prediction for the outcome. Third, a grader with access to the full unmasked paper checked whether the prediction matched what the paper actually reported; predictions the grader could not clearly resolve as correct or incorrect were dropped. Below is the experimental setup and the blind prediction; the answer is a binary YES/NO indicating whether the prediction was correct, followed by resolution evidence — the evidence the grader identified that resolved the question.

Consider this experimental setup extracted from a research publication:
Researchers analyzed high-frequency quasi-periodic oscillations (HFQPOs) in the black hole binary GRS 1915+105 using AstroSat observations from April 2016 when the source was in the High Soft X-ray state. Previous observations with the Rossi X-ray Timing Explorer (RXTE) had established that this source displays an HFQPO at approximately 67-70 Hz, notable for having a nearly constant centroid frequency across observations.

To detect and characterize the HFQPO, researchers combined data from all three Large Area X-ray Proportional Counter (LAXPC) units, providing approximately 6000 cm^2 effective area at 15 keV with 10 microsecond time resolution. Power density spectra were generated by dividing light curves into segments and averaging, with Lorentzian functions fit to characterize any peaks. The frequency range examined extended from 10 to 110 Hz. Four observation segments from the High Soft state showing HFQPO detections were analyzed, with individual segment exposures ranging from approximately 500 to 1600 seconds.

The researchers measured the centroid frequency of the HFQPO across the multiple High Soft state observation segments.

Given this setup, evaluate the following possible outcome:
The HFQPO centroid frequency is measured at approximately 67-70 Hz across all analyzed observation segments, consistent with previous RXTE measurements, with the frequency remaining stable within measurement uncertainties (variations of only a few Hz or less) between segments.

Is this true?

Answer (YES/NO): NO